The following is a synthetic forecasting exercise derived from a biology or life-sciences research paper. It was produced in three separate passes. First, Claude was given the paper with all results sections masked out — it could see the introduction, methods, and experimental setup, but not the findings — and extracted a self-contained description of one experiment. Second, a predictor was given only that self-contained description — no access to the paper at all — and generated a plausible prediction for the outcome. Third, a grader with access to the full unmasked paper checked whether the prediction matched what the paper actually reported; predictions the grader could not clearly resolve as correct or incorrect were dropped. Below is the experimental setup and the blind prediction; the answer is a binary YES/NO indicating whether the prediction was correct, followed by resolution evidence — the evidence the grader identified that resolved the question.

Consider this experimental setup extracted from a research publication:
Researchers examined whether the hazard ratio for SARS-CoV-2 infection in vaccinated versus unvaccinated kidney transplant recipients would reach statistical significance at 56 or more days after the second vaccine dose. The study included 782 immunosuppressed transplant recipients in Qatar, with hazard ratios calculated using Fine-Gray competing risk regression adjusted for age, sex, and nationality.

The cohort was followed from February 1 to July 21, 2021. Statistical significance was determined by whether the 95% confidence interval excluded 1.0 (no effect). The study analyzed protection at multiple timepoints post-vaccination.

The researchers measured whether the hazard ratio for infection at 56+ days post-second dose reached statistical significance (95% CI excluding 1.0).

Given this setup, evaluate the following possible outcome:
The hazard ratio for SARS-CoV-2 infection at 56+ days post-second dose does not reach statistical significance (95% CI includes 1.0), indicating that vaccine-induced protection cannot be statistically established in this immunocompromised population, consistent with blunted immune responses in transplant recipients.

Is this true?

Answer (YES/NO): NO